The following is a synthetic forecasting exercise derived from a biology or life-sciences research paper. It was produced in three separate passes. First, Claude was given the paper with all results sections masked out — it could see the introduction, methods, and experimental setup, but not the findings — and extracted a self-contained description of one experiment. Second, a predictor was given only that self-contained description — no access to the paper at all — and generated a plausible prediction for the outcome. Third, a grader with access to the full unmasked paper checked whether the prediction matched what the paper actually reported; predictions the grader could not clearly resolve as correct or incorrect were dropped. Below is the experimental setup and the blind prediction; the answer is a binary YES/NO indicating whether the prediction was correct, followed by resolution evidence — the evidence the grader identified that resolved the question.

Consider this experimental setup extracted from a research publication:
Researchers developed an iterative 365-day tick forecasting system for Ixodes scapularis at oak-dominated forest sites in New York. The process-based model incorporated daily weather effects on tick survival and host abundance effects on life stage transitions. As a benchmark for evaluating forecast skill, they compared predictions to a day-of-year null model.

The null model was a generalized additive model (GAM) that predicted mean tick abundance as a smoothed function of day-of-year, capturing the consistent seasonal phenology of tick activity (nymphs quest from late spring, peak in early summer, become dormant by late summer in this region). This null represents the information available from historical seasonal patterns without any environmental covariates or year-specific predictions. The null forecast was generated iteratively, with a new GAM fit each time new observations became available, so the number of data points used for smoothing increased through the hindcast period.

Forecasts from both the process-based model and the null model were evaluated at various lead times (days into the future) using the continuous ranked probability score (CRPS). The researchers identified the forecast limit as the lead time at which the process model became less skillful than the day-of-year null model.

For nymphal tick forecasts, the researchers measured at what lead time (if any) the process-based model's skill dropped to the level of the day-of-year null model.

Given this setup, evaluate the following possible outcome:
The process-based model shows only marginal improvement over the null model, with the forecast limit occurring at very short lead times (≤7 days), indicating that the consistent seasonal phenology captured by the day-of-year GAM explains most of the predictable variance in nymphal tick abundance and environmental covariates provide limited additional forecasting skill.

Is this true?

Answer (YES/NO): NO